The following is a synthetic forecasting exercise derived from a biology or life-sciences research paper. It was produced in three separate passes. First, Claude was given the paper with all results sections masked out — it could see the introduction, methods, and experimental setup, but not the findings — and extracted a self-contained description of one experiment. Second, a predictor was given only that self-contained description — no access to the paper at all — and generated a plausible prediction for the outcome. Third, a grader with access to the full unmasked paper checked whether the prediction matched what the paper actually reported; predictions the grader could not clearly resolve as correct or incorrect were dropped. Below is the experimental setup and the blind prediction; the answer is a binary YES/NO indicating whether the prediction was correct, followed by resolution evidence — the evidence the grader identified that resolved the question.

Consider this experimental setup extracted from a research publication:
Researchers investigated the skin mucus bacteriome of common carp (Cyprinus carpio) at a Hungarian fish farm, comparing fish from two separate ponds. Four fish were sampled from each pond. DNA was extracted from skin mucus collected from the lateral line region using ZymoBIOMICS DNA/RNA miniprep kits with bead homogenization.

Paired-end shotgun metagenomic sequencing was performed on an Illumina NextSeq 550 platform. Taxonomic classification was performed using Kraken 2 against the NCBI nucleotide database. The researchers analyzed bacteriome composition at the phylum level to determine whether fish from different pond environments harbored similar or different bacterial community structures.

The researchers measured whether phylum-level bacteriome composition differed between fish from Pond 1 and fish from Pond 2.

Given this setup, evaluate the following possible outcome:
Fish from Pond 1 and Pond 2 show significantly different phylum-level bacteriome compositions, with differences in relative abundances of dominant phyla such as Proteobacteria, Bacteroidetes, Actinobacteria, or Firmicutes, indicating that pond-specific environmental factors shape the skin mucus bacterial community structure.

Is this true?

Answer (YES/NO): NO